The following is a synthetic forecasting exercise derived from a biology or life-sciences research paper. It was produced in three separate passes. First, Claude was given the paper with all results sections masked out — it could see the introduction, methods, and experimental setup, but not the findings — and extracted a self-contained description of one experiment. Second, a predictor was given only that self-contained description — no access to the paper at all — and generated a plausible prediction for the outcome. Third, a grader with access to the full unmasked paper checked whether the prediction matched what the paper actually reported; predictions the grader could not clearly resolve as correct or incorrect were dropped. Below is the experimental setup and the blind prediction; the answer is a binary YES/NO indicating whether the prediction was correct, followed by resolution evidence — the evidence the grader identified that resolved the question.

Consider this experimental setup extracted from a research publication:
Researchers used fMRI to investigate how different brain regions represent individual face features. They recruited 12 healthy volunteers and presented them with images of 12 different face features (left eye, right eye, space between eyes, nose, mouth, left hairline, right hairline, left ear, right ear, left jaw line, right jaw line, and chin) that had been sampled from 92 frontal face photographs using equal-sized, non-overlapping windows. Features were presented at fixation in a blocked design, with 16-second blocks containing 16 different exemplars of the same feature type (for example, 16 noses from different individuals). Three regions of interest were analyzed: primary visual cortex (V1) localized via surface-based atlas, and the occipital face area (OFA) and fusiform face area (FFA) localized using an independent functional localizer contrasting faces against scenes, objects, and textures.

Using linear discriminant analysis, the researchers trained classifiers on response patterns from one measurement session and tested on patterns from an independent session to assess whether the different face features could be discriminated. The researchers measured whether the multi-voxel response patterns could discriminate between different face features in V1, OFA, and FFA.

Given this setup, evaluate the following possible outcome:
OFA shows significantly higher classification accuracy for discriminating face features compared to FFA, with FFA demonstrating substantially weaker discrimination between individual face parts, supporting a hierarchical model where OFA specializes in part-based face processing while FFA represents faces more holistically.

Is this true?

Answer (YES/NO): YES